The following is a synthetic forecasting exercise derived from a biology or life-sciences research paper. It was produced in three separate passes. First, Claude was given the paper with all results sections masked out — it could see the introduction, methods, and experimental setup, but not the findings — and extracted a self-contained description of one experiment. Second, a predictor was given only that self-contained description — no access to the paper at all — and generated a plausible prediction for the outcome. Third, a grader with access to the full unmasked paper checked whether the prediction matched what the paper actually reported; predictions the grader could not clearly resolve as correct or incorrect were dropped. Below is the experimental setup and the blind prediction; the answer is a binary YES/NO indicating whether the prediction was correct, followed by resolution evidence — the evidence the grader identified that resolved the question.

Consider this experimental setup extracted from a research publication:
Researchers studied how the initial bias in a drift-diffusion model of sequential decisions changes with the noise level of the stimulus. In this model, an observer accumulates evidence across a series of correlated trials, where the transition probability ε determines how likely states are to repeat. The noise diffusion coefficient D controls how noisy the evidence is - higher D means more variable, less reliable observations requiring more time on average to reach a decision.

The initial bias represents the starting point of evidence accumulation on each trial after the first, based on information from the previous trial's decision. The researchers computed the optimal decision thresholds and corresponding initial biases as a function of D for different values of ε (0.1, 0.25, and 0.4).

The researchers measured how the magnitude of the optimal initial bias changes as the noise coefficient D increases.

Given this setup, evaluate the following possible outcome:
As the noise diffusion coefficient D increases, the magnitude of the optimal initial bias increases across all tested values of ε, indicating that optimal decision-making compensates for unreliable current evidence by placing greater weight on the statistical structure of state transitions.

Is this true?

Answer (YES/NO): NO